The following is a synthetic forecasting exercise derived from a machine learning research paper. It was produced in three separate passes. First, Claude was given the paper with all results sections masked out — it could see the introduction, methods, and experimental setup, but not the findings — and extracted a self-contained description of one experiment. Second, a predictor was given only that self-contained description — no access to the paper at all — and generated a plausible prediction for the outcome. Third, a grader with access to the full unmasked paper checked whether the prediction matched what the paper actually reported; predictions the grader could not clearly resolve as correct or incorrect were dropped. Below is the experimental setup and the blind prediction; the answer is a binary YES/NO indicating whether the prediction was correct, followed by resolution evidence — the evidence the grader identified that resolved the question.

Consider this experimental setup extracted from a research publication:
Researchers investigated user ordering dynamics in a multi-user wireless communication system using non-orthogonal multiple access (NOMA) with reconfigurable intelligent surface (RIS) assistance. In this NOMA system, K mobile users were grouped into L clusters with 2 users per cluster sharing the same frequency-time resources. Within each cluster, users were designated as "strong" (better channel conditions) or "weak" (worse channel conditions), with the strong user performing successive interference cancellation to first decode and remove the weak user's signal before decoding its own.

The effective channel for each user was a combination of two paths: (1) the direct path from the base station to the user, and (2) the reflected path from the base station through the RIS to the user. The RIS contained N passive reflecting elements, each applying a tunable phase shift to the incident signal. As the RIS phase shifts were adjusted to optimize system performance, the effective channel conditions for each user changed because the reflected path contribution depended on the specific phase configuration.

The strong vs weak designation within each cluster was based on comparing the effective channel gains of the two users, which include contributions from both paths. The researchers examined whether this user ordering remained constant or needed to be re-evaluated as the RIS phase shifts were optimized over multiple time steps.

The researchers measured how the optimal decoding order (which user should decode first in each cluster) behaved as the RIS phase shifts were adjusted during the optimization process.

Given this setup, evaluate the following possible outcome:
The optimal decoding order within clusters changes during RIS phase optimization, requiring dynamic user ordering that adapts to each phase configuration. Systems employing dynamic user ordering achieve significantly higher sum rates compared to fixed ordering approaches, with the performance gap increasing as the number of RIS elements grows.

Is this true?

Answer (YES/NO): NO